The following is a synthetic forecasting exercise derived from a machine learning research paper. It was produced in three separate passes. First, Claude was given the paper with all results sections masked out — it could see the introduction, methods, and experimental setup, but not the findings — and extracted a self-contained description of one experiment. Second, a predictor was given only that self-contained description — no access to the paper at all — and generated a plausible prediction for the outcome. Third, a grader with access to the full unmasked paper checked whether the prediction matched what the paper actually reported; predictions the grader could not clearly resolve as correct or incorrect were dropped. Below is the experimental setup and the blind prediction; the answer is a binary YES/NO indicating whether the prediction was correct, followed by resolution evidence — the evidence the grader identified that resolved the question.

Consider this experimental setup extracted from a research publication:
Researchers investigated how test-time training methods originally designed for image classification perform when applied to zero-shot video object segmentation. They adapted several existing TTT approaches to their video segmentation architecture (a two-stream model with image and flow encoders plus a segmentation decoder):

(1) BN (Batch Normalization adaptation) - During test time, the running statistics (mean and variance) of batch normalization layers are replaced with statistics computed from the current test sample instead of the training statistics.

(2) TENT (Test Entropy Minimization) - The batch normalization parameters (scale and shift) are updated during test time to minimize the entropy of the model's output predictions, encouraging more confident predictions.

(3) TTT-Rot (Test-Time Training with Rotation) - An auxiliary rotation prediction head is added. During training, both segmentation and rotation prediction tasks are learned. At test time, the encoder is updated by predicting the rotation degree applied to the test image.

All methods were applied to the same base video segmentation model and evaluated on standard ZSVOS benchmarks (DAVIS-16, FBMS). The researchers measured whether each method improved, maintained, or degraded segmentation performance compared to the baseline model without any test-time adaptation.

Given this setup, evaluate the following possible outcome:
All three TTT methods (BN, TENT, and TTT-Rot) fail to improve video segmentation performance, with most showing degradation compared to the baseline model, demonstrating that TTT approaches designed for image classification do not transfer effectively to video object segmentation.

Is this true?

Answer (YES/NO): NO